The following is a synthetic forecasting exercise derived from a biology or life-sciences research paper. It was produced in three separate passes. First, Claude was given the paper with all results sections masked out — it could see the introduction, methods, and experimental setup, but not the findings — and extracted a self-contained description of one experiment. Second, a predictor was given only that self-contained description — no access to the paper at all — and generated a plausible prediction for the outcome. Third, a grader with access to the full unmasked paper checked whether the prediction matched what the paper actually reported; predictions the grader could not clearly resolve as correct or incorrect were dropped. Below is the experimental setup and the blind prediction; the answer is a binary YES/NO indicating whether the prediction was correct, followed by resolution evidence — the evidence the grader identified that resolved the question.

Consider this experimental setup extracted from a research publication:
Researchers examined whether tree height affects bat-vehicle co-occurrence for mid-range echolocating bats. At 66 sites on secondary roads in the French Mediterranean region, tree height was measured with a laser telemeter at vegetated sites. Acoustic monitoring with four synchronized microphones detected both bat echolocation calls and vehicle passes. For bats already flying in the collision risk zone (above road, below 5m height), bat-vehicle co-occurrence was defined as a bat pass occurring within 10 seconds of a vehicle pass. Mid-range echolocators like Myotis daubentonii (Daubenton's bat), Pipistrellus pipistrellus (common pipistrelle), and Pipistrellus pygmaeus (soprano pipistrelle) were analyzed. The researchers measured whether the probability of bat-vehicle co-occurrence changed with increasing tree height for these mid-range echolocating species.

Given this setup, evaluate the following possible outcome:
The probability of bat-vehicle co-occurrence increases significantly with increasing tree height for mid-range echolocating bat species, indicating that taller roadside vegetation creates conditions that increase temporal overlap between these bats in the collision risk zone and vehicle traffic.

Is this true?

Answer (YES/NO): YES